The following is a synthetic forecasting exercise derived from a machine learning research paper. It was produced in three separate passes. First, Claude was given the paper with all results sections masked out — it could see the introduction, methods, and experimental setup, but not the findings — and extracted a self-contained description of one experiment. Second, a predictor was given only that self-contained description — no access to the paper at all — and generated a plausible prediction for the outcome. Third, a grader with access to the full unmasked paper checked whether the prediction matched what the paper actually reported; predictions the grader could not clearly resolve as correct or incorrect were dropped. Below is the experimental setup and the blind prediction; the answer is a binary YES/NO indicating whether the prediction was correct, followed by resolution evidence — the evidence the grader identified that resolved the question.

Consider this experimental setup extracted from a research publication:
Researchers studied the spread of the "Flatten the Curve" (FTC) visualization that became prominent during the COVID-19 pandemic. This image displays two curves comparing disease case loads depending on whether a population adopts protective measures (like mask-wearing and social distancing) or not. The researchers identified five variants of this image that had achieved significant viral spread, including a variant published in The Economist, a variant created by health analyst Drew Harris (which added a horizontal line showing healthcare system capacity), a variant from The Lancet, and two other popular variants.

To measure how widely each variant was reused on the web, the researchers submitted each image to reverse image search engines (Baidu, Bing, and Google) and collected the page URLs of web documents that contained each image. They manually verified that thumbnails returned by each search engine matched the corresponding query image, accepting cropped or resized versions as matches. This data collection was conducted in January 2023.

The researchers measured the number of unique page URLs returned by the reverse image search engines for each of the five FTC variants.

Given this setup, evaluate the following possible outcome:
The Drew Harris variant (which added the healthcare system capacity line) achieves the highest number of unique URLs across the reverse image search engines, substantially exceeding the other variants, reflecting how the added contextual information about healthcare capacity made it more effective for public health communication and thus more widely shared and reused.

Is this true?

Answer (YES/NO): YES